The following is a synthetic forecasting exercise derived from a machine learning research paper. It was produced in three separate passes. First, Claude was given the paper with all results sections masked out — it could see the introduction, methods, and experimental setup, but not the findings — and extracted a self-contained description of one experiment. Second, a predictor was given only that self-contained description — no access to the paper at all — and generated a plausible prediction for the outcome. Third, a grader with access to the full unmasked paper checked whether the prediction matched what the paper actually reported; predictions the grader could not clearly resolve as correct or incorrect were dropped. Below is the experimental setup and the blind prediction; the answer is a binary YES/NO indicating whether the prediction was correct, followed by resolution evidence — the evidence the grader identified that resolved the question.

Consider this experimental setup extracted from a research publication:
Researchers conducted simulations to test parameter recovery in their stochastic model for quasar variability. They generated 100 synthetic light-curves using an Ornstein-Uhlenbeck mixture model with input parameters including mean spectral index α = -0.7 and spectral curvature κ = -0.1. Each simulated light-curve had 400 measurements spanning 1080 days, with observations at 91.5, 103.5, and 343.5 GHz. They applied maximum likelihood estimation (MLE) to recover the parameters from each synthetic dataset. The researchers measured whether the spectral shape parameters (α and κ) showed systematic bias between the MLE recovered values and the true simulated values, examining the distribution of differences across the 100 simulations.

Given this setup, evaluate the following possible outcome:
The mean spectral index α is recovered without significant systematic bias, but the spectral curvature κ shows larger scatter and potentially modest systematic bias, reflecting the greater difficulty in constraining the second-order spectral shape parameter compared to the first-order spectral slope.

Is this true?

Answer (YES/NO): NO